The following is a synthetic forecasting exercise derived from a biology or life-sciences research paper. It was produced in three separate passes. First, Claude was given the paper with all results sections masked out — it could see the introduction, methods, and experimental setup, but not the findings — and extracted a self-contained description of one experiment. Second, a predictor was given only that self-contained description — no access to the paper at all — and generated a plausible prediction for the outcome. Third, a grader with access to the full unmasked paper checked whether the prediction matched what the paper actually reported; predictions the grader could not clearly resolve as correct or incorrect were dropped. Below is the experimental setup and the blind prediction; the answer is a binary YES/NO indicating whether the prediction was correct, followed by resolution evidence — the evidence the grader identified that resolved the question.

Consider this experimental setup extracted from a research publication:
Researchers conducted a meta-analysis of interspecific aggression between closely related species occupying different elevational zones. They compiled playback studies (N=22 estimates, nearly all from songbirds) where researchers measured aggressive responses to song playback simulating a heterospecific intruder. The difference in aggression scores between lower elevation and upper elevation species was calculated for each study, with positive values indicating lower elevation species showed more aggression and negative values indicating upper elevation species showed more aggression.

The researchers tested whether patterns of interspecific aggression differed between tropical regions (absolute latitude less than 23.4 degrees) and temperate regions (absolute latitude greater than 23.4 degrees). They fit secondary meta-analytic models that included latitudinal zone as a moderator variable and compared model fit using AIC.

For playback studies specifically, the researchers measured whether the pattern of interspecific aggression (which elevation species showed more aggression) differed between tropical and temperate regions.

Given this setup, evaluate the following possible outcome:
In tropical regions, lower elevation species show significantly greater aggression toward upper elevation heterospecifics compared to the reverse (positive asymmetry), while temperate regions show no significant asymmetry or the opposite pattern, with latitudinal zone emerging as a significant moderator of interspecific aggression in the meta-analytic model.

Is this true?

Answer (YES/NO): YES